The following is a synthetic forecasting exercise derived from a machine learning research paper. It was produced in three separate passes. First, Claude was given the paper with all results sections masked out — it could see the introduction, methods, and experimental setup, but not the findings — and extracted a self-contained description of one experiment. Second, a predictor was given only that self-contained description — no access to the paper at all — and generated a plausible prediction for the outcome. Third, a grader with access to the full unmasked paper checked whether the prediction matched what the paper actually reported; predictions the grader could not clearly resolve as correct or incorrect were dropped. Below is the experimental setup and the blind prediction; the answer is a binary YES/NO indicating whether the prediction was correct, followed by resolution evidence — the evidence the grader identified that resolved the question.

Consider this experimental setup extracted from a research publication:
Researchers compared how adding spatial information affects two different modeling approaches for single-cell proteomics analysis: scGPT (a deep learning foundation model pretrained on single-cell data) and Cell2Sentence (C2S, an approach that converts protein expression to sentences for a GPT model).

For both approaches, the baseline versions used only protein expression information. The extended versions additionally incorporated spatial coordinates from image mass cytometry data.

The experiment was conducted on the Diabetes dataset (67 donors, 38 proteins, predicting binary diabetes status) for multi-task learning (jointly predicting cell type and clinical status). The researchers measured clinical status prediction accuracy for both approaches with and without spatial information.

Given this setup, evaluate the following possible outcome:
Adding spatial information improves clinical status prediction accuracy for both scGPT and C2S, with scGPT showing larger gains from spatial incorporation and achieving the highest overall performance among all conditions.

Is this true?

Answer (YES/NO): NO